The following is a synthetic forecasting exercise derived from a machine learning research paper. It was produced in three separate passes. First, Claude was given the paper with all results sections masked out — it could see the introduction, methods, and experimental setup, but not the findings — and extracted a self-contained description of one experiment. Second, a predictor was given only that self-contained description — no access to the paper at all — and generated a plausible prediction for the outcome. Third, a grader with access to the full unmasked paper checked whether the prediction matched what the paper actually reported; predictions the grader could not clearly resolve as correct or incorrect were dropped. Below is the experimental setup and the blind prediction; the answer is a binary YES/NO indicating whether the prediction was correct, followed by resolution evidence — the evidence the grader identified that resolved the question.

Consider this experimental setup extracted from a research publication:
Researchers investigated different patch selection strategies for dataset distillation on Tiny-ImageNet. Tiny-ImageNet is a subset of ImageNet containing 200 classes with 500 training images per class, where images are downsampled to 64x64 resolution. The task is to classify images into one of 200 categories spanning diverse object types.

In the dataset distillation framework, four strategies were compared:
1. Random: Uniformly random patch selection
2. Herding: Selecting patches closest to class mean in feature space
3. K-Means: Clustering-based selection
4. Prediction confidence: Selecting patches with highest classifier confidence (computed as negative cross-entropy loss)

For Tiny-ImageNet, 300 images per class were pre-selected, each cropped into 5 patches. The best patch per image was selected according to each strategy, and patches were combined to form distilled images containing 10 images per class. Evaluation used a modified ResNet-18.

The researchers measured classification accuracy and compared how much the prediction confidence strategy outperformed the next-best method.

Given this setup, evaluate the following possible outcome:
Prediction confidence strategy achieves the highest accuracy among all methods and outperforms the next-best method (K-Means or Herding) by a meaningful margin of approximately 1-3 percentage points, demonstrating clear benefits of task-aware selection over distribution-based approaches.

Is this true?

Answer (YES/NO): NO